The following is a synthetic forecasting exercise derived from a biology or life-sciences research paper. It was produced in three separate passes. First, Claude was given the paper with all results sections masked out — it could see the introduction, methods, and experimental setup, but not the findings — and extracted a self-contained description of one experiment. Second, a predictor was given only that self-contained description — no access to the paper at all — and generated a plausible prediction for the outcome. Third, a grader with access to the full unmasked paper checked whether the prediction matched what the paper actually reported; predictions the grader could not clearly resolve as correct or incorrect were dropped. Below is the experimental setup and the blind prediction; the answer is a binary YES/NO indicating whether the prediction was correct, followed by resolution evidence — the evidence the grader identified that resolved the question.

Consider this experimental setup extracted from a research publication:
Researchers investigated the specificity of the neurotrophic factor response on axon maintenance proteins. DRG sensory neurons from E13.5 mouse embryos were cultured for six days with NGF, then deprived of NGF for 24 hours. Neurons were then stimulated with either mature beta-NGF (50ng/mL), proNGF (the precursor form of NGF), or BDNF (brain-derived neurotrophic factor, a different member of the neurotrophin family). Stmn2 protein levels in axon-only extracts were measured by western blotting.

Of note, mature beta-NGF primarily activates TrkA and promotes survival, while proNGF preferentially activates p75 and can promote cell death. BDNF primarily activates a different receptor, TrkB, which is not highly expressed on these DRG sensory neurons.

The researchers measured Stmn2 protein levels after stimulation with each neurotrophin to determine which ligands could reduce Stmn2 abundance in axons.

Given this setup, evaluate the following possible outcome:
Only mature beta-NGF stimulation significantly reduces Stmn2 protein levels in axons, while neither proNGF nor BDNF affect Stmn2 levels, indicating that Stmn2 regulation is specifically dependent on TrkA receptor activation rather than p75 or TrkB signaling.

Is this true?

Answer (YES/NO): YES